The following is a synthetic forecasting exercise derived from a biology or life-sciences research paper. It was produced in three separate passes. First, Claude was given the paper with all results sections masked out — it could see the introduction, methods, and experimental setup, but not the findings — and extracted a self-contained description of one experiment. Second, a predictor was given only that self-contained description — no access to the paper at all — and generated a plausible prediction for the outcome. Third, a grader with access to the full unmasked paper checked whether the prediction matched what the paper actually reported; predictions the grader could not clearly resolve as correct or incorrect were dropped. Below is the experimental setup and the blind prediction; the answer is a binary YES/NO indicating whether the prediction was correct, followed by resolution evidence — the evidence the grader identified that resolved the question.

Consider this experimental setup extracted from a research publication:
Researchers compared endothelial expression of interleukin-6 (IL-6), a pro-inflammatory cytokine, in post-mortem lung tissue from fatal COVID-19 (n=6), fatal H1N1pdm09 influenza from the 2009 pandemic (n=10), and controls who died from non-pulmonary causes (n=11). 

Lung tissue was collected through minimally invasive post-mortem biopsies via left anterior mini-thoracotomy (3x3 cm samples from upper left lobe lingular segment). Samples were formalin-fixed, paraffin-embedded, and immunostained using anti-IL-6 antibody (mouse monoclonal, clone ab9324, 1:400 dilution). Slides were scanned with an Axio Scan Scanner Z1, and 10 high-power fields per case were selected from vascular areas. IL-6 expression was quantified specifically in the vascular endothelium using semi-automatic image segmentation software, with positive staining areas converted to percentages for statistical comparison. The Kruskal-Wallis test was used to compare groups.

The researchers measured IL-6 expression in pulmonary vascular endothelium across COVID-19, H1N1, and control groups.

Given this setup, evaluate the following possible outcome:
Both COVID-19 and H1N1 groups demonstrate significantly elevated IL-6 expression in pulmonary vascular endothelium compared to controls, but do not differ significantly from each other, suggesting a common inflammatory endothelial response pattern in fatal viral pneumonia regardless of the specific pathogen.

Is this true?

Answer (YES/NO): NO